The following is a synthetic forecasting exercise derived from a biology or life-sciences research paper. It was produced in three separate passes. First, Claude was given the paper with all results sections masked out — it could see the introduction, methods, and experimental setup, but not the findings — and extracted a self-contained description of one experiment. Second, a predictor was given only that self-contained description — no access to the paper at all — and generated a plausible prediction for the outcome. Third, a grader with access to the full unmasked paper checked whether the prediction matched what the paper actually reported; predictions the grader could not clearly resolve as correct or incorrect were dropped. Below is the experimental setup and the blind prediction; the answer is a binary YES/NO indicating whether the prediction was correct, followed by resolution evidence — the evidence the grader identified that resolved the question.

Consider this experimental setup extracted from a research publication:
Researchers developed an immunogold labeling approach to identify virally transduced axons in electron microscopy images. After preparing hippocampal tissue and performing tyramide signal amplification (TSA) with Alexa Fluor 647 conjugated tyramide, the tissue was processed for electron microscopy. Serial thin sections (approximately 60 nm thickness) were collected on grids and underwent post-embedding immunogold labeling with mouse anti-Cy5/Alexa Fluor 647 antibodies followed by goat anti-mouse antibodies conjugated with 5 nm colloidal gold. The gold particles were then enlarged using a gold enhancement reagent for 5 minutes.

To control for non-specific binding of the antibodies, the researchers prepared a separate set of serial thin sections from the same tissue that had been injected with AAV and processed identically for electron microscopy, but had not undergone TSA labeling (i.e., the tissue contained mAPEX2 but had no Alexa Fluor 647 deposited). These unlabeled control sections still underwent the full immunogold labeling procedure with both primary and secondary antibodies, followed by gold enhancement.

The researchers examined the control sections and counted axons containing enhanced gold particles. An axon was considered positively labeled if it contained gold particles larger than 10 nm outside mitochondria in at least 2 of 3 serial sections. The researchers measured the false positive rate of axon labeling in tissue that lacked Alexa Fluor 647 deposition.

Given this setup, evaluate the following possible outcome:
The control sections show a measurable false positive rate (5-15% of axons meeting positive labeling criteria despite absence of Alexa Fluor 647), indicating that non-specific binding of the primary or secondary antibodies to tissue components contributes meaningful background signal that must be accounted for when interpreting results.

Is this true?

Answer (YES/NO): NO